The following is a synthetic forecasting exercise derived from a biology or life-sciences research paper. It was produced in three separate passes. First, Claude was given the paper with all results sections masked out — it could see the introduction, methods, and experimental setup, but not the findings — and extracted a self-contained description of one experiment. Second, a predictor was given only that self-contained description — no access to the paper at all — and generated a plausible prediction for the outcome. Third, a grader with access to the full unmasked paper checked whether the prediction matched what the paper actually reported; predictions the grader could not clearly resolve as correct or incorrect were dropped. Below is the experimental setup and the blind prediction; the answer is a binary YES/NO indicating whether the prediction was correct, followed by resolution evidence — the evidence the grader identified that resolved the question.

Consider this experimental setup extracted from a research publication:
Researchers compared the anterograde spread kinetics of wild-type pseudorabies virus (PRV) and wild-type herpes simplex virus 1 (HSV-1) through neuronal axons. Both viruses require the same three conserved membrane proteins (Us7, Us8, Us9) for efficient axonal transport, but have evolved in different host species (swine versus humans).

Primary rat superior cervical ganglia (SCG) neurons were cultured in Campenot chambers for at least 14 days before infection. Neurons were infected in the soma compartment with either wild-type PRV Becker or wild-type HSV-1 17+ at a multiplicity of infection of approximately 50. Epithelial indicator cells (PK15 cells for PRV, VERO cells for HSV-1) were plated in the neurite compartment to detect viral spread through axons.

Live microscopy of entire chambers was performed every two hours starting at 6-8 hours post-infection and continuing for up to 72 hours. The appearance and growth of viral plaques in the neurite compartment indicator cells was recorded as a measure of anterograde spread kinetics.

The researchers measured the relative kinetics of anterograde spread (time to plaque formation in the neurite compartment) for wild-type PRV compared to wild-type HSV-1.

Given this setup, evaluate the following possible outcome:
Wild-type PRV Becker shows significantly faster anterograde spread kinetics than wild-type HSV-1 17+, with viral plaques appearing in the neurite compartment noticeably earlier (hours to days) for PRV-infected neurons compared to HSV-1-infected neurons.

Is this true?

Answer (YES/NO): YES